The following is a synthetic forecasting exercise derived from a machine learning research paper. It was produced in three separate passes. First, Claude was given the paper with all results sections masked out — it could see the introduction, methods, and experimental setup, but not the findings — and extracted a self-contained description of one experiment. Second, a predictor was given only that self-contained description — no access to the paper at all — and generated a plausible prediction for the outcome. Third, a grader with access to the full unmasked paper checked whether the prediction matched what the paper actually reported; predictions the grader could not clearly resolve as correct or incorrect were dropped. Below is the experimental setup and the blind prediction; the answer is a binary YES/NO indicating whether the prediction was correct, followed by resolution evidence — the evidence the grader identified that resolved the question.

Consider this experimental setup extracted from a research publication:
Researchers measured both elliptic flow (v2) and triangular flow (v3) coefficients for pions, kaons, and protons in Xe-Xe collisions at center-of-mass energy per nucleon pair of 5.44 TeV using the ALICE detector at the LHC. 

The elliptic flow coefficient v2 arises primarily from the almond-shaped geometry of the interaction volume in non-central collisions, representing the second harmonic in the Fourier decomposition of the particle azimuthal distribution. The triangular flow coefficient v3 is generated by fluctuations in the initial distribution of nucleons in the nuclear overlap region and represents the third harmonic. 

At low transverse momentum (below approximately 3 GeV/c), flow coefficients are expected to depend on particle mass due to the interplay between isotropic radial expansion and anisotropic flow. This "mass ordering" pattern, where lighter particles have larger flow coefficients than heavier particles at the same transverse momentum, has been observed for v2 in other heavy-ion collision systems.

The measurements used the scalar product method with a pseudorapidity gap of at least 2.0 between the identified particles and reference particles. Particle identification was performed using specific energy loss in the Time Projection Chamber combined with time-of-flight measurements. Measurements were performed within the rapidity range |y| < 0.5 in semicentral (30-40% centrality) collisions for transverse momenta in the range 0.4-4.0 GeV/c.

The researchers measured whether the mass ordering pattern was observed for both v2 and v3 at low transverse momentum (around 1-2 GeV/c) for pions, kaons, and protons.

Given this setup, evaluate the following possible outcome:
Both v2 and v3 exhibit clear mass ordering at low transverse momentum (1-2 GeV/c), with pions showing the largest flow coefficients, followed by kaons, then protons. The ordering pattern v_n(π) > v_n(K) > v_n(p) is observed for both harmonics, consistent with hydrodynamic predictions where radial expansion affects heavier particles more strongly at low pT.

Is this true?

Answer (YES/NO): YES